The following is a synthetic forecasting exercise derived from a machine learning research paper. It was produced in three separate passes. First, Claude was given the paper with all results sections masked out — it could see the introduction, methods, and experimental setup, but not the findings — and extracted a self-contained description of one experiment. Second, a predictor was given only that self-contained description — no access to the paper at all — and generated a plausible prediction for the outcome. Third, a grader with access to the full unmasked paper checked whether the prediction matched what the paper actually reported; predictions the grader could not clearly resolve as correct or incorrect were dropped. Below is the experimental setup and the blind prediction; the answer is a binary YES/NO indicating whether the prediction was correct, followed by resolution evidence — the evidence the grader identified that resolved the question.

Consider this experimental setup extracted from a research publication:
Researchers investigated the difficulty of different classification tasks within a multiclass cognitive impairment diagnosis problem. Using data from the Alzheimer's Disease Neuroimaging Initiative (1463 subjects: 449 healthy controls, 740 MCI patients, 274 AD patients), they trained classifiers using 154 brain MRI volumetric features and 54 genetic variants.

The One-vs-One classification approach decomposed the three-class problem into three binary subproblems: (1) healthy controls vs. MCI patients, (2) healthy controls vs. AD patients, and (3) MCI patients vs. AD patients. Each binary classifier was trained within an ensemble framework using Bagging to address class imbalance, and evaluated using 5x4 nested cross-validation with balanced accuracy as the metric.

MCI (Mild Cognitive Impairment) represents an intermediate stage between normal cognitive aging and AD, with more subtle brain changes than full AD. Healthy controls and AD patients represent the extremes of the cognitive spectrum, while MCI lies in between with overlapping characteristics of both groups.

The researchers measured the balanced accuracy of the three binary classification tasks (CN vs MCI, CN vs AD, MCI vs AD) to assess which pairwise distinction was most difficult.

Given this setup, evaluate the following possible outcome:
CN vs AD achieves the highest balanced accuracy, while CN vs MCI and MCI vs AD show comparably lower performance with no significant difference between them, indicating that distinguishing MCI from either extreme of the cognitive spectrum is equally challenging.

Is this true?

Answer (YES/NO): NO